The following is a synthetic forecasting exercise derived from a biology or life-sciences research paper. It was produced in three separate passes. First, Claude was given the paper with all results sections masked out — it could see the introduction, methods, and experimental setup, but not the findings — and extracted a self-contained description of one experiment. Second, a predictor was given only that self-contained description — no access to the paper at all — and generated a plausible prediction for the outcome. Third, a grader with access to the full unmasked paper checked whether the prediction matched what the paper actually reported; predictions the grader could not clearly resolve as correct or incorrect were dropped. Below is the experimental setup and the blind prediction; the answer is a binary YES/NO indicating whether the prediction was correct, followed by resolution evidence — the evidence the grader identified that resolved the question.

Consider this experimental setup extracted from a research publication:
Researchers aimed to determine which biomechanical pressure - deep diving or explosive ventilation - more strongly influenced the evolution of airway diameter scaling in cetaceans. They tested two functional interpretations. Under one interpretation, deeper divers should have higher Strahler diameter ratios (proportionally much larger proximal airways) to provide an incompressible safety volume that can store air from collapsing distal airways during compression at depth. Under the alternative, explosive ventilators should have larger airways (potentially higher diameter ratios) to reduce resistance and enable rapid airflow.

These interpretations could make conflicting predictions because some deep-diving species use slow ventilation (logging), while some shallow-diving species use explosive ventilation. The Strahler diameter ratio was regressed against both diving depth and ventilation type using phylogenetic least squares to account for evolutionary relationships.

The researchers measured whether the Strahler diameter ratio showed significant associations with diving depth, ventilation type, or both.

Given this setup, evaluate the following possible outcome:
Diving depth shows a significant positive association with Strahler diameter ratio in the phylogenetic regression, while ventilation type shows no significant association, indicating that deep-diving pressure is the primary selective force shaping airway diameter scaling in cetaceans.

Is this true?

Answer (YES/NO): NO